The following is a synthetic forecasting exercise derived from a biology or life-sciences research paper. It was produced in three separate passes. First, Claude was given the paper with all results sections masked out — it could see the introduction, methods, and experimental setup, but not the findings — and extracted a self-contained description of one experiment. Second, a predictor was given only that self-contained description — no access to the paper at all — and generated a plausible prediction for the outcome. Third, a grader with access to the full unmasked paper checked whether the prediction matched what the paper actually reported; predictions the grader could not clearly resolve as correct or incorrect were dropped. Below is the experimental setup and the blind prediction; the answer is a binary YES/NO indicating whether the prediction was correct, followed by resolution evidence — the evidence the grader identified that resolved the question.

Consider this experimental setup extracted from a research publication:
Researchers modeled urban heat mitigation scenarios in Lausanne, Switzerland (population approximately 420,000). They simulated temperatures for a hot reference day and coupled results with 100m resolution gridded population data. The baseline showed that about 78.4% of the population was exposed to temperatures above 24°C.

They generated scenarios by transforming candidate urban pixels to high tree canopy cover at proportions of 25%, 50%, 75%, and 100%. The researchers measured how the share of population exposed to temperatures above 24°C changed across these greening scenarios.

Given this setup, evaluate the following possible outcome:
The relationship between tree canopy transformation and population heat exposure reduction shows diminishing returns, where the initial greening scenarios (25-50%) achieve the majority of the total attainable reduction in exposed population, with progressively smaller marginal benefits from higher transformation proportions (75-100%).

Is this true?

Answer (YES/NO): NO